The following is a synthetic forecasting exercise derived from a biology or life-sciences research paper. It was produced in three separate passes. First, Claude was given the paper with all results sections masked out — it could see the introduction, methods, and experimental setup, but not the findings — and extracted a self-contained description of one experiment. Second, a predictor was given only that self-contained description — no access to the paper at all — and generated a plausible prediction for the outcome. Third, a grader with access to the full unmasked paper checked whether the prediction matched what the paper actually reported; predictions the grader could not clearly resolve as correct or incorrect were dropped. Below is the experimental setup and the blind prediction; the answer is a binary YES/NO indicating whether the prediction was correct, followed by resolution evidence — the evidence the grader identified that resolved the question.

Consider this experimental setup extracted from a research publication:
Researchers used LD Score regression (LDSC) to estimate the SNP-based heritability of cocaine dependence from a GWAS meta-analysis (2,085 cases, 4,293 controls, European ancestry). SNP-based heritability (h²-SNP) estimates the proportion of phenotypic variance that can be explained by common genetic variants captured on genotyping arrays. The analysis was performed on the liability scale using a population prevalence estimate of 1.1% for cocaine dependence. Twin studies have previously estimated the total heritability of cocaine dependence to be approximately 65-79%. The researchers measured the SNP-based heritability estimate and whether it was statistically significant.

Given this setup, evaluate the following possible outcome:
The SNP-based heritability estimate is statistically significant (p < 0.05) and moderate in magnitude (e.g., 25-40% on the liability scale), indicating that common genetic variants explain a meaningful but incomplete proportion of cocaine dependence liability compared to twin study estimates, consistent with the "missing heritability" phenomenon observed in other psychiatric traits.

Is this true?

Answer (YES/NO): YES